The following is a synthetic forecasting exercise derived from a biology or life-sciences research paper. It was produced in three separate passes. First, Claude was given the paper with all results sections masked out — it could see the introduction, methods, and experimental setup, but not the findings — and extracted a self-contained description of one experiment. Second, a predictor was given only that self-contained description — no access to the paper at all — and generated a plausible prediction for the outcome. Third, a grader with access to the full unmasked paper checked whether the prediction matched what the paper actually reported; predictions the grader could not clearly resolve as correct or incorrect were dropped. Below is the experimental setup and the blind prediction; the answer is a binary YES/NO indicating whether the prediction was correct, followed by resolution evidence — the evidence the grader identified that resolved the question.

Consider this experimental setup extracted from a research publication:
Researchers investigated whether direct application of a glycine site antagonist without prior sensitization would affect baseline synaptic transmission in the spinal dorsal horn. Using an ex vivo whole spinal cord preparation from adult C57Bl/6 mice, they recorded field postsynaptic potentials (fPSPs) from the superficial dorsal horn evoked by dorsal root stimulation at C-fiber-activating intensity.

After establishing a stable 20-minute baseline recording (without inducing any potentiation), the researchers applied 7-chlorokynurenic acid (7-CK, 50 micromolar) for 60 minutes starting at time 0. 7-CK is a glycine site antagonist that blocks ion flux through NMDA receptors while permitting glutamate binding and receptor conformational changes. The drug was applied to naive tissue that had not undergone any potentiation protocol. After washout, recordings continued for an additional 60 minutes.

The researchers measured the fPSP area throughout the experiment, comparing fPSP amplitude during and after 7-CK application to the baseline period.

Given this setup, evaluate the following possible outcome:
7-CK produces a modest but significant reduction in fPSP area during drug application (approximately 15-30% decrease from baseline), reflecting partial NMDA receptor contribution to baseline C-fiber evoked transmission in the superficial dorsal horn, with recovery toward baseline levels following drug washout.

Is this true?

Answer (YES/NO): NO